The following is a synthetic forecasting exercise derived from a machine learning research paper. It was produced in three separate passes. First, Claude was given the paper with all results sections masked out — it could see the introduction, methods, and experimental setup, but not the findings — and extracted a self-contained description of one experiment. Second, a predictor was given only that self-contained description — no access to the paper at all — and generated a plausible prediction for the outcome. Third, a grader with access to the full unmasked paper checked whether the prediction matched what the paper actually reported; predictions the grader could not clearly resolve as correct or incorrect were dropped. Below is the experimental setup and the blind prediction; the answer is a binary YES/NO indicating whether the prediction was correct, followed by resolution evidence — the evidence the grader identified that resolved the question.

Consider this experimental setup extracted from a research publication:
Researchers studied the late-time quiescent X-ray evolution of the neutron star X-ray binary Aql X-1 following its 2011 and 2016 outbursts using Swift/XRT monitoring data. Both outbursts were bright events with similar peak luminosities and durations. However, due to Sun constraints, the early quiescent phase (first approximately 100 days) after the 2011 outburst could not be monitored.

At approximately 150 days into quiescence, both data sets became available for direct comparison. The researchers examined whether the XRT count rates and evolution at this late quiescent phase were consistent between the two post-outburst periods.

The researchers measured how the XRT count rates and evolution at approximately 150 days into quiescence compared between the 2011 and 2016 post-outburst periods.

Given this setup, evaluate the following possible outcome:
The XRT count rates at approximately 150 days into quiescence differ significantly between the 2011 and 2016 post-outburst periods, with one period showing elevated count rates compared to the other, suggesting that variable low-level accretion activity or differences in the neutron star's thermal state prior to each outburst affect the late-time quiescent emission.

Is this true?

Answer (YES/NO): NO